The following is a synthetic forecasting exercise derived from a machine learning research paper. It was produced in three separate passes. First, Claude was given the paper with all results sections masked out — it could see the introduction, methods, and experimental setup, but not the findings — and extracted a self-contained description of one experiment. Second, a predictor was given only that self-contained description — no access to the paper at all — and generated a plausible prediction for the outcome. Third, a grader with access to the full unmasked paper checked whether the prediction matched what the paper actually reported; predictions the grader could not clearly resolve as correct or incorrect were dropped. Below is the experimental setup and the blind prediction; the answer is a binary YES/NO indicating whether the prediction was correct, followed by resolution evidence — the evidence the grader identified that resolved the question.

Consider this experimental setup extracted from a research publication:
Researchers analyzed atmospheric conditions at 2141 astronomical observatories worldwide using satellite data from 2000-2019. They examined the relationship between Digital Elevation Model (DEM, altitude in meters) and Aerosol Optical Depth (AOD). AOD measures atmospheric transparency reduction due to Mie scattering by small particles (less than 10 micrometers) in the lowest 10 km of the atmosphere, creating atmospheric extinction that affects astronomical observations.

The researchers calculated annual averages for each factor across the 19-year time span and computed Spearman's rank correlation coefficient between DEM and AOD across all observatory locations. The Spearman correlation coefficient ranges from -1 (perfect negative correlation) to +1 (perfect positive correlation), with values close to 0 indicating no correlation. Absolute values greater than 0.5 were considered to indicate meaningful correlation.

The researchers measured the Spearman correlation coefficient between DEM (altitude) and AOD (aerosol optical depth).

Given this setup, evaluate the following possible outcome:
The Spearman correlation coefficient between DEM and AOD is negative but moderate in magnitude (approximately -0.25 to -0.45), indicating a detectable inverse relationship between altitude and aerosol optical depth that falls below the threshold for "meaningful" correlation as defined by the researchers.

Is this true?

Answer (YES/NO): NO